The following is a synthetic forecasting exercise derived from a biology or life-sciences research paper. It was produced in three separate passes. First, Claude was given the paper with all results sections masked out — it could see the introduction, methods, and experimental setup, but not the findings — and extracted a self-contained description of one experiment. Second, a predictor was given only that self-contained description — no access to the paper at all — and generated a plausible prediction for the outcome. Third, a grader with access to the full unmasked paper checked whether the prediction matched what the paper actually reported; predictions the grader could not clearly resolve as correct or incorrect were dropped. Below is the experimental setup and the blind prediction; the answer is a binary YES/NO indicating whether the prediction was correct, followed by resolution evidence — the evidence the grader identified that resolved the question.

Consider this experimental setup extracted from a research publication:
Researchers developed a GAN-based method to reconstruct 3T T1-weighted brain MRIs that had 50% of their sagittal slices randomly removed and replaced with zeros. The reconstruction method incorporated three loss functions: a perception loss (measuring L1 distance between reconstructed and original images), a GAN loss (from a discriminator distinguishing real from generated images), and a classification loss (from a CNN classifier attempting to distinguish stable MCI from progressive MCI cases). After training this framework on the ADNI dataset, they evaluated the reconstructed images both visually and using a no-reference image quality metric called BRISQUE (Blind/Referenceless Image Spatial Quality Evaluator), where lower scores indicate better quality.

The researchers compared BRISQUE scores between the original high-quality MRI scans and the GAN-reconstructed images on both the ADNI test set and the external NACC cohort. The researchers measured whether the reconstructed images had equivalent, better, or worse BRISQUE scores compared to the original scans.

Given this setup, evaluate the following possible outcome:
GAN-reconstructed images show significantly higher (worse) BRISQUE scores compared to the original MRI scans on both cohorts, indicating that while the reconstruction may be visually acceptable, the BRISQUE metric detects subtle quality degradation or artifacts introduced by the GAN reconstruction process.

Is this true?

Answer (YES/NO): NO